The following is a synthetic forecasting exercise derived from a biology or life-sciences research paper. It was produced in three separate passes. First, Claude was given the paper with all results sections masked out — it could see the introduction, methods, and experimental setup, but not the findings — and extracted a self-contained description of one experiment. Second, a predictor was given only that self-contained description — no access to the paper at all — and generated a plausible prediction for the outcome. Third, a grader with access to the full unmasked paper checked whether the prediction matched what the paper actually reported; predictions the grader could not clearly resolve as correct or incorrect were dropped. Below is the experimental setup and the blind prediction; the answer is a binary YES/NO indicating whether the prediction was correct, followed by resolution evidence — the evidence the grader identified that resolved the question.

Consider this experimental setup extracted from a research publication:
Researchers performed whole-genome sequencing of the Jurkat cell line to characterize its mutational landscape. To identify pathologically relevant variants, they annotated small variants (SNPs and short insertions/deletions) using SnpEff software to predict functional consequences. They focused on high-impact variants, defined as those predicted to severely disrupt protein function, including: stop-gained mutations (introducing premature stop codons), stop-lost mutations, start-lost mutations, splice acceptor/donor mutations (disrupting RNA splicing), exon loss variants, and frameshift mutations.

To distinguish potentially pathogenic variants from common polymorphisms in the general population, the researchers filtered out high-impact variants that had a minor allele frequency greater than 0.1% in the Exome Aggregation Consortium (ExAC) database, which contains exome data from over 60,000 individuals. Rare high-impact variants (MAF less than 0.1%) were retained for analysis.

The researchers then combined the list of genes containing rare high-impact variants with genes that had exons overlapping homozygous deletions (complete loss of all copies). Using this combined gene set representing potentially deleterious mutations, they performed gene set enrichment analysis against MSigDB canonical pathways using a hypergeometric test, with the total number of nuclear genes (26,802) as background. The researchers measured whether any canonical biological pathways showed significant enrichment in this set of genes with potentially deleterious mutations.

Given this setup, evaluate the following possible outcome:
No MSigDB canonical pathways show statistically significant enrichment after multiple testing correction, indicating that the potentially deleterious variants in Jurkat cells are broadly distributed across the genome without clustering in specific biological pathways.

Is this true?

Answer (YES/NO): NO